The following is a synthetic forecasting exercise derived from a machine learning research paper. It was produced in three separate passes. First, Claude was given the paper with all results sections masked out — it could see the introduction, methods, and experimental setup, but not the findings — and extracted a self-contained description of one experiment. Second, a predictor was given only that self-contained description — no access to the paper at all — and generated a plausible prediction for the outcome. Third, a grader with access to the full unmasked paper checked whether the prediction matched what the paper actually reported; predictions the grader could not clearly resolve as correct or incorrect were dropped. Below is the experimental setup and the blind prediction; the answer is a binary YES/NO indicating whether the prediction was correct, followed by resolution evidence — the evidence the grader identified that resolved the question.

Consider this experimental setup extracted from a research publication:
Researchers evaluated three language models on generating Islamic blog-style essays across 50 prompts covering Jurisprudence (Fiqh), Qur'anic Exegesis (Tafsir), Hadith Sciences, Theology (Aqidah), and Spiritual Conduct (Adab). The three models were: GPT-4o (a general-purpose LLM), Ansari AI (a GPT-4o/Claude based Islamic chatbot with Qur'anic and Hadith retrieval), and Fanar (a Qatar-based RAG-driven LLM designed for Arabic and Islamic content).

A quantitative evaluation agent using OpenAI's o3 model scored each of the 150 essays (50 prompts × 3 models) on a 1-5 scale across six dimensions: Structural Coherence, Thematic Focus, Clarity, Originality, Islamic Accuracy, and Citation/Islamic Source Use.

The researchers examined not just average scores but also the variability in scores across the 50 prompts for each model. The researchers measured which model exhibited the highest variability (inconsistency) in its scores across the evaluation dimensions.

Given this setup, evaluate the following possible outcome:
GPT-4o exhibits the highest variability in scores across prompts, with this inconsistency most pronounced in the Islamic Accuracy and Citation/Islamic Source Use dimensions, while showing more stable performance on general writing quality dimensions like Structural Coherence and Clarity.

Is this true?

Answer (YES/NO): NO